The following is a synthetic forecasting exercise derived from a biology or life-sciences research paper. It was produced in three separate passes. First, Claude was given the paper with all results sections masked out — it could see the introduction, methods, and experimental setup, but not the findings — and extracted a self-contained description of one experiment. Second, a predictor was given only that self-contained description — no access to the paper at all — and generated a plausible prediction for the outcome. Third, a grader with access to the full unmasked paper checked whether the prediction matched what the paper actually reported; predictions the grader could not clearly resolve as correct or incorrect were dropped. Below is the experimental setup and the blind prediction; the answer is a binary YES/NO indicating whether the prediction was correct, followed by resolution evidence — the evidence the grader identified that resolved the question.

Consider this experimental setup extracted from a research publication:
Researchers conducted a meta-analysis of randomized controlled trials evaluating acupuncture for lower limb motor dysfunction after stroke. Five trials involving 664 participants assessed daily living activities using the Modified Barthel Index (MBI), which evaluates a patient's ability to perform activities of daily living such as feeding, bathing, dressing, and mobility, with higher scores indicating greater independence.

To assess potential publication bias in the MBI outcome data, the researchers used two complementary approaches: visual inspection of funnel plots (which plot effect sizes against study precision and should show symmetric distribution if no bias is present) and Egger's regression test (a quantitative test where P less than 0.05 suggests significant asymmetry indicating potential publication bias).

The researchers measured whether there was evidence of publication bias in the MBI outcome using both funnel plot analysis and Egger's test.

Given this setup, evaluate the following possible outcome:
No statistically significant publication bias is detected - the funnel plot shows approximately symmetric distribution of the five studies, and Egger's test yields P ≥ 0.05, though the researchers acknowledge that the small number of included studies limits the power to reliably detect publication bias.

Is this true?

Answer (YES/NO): NO